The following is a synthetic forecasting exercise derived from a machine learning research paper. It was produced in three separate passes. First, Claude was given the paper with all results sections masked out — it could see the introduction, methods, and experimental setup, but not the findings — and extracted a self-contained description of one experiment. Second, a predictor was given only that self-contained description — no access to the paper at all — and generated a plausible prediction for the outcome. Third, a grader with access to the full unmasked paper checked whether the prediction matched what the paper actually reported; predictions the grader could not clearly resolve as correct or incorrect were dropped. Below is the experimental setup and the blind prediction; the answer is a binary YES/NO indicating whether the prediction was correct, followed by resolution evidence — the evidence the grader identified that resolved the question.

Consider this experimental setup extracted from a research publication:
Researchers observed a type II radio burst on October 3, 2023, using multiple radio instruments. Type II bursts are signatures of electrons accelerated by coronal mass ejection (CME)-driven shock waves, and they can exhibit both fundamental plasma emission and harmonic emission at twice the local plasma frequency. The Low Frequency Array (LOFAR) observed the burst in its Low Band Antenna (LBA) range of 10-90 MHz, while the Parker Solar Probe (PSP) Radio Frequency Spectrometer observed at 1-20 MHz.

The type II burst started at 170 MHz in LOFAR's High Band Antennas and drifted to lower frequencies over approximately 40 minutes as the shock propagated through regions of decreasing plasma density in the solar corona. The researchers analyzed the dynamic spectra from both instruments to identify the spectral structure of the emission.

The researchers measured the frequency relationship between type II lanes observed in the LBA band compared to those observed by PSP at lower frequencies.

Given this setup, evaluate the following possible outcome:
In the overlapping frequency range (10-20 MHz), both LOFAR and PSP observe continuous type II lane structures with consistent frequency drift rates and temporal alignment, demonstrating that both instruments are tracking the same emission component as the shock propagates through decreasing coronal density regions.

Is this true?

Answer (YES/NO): NO